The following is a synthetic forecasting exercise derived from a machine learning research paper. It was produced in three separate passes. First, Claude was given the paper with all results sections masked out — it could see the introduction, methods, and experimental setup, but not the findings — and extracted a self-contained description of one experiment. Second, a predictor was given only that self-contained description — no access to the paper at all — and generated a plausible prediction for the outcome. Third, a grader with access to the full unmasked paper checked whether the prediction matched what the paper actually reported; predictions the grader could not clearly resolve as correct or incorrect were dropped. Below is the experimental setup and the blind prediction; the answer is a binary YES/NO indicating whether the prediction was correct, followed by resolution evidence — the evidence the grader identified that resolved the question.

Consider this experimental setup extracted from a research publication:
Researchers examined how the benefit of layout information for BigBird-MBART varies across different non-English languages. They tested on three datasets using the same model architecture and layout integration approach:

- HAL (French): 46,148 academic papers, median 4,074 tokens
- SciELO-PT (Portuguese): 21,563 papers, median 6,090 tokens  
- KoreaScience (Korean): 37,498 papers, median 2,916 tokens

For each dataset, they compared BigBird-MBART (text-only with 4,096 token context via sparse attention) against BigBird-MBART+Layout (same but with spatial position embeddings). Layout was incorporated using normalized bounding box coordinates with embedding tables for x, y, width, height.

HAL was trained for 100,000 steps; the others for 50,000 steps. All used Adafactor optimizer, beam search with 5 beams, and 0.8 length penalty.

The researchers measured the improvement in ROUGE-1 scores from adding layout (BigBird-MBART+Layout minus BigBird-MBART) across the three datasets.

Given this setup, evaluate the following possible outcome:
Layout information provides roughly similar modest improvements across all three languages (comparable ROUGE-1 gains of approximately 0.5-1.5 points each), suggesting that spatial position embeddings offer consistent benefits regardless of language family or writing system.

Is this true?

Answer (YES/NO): NO